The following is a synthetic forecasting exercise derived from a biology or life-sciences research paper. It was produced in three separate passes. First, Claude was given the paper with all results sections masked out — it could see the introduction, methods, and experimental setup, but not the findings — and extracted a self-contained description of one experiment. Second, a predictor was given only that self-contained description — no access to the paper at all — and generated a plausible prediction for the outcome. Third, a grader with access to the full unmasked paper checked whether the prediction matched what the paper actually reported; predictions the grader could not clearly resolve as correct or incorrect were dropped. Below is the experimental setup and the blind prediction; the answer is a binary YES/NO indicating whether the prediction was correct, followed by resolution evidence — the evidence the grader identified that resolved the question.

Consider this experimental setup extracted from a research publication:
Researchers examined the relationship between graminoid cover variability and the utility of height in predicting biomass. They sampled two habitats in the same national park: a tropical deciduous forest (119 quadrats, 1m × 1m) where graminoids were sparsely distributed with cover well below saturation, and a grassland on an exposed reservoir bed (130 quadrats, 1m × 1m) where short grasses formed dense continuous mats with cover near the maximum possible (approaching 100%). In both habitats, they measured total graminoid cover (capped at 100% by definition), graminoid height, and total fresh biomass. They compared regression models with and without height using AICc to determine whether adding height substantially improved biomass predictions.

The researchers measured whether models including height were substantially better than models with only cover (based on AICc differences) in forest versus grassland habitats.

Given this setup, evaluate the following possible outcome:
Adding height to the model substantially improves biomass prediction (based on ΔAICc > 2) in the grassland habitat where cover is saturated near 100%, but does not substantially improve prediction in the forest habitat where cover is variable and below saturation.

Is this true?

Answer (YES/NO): YES